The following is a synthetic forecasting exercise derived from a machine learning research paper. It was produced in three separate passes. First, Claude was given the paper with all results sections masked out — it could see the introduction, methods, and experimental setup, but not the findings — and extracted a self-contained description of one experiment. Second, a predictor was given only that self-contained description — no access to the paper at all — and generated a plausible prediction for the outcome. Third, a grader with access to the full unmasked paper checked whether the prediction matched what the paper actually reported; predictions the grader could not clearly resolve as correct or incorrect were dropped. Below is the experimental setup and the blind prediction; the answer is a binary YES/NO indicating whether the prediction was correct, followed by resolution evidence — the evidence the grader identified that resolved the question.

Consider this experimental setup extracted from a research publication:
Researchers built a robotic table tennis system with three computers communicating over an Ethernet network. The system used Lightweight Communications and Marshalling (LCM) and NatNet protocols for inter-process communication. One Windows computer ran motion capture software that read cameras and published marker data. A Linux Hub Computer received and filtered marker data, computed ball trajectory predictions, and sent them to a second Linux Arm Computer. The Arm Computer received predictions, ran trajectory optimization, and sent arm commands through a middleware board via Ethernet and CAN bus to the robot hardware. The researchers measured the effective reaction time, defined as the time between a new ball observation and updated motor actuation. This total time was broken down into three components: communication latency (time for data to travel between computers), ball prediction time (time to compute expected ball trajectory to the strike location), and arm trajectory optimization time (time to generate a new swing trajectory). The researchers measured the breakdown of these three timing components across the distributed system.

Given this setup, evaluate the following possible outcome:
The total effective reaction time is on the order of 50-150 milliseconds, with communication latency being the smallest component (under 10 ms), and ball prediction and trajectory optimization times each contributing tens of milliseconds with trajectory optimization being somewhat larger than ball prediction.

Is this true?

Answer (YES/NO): NO